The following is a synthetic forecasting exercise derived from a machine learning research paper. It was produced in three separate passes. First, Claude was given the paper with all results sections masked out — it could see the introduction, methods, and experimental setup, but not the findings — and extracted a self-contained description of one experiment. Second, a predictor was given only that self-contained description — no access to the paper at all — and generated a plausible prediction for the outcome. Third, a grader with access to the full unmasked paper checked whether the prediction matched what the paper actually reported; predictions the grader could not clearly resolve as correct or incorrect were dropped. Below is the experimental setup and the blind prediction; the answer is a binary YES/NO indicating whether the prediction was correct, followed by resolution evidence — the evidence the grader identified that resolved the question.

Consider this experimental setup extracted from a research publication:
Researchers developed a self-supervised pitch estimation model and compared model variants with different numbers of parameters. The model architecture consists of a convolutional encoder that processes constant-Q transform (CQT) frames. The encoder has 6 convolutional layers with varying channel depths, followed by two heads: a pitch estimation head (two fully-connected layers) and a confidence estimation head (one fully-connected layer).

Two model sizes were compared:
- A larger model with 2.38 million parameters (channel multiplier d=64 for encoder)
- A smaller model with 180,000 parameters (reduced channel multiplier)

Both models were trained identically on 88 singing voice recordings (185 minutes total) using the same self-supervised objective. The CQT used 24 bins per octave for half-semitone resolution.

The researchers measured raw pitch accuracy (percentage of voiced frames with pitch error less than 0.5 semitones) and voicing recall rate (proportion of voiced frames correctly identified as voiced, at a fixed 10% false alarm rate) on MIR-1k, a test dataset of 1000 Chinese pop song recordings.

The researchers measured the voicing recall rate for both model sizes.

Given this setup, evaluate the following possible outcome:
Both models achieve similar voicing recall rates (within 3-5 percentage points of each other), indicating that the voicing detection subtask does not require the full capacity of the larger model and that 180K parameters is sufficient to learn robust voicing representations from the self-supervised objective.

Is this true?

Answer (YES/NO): YES